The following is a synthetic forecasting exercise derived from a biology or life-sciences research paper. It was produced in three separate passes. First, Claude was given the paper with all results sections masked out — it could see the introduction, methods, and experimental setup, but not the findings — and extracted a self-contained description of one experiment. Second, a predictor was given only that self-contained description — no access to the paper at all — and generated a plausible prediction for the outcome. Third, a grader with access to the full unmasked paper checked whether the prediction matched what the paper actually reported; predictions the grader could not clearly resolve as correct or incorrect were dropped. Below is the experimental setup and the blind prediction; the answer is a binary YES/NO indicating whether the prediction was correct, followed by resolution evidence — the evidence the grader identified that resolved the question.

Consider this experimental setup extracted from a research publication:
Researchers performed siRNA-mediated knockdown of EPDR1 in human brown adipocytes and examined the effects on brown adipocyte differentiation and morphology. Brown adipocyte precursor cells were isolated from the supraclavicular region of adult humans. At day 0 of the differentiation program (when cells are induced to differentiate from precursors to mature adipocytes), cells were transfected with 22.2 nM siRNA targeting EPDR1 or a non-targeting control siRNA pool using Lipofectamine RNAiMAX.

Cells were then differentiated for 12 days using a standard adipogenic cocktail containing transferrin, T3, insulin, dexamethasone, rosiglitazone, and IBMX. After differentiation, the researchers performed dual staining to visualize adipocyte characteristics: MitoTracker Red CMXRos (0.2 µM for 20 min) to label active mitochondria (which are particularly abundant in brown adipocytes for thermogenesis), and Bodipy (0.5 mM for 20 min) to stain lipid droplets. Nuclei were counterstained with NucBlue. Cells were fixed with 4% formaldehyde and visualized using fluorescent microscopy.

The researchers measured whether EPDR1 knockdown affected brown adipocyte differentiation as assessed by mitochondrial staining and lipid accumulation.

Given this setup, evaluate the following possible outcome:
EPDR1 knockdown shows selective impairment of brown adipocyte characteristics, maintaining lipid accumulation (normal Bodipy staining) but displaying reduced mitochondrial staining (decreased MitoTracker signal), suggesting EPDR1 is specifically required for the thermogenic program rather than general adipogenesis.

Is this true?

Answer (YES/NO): NO